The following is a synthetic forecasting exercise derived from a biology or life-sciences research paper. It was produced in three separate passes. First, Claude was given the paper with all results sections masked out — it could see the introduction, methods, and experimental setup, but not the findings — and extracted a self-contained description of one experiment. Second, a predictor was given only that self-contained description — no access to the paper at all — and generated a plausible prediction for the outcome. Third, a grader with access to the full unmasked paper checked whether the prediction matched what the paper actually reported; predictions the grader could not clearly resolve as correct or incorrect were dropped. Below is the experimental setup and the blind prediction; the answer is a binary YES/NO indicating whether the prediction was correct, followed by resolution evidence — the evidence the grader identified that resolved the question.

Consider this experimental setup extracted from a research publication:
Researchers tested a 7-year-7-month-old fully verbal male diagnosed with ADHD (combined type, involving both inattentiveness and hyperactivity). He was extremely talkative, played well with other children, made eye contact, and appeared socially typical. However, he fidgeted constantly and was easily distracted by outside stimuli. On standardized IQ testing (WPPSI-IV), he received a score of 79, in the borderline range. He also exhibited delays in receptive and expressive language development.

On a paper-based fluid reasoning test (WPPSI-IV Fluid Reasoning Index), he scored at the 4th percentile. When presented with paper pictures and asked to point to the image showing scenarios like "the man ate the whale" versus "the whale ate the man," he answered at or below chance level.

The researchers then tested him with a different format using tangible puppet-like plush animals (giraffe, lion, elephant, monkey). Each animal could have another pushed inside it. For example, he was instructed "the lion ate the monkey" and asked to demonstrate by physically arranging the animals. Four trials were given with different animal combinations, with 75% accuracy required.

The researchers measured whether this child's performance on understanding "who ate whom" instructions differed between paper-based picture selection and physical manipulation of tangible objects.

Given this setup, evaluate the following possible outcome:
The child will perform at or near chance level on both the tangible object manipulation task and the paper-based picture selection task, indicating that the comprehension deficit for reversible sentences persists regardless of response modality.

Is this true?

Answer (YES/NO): NO